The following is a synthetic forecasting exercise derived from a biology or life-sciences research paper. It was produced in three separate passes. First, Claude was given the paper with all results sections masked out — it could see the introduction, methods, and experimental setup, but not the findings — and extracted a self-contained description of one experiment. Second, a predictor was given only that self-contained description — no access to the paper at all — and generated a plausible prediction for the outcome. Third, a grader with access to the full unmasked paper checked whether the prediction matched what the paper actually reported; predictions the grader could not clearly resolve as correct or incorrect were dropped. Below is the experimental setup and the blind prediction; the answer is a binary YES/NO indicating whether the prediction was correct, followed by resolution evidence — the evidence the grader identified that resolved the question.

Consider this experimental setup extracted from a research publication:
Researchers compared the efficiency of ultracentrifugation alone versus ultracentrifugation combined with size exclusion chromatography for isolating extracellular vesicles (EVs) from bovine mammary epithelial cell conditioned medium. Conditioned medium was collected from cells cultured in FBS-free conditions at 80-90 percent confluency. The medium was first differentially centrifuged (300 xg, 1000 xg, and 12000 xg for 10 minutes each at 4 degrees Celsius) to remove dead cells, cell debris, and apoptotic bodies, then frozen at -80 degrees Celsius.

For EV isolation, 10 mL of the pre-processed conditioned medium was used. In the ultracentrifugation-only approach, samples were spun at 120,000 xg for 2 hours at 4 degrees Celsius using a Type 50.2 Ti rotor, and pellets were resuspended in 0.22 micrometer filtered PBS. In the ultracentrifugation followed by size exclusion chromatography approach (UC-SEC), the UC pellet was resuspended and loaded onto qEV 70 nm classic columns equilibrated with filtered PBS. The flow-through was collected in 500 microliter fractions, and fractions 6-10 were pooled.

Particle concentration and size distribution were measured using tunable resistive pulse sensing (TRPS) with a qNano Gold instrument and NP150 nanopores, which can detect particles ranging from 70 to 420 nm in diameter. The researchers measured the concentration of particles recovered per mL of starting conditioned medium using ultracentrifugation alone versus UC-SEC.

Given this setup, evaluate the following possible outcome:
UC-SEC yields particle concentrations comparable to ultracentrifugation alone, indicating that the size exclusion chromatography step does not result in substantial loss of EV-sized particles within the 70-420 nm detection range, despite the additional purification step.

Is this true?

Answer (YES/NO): YES